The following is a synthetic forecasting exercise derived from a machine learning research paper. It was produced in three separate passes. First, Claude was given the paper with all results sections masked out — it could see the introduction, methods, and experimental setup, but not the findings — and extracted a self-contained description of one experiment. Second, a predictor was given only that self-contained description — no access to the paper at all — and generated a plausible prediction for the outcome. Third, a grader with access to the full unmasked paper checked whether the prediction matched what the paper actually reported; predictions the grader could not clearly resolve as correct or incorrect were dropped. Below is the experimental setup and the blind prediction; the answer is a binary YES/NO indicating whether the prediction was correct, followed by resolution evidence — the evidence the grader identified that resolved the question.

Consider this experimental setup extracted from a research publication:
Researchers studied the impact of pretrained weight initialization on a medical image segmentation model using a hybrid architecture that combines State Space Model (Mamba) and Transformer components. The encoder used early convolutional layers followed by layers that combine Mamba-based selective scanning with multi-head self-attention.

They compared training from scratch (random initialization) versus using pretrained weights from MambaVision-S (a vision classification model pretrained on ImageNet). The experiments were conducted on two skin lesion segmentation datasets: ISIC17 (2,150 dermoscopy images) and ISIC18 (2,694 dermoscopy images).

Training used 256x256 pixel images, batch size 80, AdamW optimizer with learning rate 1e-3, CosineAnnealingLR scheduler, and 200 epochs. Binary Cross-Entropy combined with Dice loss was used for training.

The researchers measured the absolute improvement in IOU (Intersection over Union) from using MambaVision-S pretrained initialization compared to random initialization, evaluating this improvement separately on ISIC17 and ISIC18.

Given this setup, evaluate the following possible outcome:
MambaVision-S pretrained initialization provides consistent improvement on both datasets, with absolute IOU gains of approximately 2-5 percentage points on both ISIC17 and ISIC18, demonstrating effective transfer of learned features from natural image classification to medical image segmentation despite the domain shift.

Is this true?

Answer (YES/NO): NO